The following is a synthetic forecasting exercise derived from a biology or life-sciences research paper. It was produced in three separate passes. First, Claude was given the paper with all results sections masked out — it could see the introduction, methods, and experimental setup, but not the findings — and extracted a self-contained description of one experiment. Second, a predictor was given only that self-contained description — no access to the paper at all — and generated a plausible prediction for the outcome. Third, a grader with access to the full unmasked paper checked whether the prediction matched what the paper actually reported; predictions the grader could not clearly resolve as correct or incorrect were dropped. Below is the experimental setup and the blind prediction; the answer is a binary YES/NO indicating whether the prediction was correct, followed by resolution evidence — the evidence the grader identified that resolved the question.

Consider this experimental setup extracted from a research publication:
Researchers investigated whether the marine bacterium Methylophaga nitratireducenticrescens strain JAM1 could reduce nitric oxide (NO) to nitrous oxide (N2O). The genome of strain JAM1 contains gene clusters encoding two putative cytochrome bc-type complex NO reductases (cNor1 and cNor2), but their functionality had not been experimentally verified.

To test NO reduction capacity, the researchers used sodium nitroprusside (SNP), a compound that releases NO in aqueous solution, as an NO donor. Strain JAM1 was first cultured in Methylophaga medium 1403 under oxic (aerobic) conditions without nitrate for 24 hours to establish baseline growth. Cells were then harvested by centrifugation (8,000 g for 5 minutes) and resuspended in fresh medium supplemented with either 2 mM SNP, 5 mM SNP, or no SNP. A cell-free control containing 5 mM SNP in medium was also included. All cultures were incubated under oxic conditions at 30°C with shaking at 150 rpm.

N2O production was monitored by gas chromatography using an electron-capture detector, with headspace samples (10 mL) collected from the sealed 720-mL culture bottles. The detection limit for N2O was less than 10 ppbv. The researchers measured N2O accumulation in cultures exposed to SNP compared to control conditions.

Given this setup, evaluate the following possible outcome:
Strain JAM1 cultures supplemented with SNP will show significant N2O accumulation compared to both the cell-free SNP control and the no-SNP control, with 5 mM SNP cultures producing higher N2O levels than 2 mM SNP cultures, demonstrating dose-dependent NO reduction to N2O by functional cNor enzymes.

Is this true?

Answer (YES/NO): YES